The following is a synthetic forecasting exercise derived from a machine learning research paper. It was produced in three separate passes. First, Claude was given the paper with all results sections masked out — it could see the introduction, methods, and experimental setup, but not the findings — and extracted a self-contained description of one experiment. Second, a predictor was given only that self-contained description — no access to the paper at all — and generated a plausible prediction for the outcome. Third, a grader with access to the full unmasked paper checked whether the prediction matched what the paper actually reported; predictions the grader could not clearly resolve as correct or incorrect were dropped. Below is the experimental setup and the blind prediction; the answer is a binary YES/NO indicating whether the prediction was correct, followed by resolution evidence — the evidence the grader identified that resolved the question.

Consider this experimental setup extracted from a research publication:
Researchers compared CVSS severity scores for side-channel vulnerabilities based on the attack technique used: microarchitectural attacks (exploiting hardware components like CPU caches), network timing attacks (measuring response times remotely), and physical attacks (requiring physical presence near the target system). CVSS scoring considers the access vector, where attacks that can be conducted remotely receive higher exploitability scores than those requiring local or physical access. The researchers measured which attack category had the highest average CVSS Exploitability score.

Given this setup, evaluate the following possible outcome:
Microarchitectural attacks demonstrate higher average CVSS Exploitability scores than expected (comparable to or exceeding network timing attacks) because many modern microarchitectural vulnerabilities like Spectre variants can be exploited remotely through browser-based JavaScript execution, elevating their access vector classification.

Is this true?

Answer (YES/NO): NO